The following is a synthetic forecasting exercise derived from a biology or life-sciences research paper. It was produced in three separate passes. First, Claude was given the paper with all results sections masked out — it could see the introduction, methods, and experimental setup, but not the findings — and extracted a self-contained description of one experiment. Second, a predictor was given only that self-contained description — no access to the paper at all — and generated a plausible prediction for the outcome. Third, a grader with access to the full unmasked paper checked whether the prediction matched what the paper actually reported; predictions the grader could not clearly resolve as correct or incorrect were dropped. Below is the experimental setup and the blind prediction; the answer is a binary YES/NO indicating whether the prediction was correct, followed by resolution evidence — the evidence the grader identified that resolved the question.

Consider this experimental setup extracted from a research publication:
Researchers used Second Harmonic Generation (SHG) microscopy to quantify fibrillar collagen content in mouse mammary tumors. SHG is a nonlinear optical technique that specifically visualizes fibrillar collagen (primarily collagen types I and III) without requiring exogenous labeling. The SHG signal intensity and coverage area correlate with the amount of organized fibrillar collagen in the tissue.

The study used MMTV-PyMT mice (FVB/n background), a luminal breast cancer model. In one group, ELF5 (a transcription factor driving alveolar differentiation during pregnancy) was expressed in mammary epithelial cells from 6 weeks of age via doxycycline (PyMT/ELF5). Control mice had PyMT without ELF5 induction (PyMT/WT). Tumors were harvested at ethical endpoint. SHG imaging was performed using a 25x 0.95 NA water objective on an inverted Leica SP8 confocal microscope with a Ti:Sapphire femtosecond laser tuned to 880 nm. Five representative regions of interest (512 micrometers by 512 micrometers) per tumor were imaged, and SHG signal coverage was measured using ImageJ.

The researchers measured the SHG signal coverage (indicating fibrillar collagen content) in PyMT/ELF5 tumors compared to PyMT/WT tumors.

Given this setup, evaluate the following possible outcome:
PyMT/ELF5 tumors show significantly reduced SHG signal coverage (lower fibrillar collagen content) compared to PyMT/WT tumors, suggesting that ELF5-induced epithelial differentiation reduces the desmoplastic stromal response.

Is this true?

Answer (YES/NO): NO